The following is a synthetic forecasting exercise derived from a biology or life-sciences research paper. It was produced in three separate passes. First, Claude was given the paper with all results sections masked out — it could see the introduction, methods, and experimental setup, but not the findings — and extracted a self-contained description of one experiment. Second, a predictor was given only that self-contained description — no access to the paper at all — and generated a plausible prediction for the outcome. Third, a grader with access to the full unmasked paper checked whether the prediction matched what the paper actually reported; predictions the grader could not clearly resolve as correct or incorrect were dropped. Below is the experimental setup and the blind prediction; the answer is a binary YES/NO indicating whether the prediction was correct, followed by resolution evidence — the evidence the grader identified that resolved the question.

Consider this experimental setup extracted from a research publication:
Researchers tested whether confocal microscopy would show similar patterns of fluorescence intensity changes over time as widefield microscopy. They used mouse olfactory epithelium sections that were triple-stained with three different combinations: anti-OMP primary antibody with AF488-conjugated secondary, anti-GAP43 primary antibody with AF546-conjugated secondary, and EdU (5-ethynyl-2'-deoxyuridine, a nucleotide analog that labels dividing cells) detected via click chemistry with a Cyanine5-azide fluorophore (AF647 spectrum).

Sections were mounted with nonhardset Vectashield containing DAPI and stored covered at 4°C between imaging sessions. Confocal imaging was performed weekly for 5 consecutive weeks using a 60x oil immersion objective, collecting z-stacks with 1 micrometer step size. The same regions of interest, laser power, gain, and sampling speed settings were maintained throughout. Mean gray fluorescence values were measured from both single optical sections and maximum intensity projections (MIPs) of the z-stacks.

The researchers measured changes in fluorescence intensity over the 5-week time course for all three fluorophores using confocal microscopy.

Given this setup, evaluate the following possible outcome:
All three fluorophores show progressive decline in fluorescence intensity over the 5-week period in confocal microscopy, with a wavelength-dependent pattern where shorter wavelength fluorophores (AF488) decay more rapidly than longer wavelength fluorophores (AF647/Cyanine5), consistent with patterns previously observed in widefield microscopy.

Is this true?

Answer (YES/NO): NO